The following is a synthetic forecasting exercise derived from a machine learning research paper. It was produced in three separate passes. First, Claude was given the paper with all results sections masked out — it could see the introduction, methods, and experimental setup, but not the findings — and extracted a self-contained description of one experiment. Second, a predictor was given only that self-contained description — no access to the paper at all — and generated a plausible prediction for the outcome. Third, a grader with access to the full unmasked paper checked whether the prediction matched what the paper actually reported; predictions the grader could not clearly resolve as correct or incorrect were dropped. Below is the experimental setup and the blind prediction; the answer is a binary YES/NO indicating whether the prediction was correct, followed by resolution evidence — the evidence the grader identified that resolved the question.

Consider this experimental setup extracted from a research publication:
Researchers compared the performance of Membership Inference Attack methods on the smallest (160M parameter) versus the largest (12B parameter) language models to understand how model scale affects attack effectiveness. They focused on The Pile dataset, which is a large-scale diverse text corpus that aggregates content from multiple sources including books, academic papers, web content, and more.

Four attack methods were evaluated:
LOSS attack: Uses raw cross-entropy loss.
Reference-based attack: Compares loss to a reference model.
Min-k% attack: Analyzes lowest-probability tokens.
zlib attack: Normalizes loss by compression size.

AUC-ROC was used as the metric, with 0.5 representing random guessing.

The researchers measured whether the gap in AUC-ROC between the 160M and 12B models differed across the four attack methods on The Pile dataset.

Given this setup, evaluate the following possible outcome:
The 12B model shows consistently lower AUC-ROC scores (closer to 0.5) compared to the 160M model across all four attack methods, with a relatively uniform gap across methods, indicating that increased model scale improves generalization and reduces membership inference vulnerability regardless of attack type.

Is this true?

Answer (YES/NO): NO